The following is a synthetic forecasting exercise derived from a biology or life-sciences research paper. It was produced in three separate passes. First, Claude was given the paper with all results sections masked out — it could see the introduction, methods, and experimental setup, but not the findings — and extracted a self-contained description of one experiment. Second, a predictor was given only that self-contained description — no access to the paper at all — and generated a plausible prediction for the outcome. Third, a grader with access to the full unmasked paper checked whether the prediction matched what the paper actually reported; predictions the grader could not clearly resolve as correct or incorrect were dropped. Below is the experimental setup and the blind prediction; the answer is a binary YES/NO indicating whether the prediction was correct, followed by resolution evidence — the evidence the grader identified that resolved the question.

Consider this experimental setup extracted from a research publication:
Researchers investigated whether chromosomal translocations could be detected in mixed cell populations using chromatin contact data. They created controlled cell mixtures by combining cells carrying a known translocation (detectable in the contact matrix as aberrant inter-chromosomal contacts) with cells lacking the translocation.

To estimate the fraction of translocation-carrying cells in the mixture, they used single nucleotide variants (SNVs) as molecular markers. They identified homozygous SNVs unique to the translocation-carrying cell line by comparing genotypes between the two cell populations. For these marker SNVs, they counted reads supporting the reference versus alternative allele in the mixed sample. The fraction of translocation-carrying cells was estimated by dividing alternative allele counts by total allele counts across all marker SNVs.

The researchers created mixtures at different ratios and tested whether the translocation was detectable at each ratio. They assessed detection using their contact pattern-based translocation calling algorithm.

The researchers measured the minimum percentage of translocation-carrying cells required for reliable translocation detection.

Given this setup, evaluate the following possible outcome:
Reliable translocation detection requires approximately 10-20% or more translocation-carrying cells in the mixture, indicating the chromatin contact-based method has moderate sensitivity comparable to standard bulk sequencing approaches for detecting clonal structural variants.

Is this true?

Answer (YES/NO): NO